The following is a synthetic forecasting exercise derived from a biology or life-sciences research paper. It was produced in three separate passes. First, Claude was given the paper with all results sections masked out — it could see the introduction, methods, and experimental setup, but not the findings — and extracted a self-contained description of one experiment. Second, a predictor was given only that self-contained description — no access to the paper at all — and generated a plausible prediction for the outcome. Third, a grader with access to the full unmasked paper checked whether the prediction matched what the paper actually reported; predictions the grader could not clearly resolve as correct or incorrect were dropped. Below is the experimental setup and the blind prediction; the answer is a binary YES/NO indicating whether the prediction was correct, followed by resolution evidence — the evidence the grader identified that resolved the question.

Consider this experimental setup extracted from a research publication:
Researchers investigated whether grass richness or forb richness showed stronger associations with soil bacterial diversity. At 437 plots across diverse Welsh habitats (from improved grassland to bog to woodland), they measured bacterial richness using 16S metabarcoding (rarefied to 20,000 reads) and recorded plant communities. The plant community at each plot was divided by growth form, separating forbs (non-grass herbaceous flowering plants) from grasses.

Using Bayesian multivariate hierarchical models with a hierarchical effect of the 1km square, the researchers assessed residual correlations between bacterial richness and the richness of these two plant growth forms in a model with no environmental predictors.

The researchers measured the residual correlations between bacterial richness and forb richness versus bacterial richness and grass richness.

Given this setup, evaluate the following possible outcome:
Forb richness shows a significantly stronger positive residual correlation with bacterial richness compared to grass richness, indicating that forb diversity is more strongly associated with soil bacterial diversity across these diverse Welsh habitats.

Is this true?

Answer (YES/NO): YES